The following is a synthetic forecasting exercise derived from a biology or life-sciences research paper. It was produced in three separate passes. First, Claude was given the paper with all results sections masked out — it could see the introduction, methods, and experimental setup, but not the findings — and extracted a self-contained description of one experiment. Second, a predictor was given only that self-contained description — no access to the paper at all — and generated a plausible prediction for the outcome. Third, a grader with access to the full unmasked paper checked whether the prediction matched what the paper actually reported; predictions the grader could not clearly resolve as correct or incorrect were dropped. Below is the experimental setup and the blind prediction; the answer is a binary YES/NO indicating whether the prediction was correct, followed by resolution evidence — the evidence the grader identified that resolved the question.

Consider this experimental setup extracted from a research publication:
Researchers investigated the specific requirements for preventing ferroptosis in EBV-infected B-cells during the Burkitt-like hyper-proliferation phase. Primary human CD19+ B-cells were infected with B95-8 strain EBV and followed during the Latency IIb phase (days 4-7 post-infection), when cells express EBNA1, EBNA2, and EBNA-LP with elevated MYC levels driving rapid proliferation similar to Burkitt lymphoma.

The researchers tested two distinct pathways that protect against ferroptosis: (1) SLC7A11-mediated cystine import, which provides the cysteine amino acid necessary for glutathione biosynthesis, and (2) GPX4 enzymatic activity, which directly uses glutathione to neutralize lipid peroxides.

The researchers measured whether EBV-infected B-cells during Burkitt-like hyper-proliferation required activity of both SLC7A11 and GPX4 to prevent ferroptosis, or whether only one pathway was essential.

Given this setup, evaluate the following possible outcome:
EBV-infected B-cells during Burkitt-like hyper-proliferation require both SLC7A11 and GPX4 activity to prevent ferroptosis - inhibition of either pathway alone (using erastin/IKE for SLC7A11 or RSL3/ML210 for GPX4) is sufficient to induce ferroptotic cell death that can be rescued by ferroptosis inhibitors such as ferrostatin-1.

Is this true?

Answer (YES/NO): YES